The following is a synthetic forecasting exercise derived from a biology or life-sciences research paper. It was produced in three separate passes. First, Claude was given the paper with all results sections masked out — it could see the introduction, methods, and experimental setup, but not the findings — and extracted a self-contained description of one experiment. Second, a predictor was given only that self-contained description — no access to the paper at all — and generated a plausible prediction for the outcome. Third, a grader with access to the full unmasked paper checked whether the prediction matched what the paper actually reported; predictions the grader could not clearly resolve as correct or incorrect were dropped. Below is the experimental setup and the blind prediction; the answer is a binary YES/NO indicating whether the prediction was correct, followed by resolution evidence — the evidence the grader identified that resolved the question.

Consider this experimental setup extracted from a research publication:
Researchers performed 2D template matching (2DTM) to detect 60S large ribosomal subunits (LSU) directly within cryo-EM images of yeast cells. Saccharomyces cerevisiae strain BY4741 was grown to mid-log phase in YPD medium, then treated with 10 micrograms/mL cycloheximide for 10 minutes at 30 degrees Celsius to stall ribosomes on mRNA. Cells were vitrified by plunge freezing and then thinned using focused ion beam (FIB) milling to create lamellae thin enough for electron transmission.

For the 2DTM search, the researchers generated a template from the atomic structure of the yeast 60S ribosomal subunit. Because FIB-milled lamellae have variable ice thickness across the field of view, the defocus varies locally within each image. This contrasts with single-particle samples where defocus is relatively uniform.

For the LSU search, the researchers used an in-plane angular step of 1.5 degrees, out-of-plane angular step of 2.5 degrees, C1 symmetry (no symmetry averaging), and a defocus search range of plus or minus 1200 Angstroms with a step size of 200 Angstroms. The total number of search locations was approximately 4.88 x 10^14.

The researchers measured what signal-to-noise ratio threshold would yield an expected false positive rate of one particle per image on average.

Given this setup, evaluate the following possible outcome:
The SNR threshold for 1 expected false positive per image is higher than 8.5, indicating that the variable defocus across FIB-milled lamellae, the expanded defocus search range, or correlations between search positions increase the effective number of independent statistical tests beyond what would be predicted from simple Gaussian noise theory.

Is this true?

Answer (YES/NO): NO